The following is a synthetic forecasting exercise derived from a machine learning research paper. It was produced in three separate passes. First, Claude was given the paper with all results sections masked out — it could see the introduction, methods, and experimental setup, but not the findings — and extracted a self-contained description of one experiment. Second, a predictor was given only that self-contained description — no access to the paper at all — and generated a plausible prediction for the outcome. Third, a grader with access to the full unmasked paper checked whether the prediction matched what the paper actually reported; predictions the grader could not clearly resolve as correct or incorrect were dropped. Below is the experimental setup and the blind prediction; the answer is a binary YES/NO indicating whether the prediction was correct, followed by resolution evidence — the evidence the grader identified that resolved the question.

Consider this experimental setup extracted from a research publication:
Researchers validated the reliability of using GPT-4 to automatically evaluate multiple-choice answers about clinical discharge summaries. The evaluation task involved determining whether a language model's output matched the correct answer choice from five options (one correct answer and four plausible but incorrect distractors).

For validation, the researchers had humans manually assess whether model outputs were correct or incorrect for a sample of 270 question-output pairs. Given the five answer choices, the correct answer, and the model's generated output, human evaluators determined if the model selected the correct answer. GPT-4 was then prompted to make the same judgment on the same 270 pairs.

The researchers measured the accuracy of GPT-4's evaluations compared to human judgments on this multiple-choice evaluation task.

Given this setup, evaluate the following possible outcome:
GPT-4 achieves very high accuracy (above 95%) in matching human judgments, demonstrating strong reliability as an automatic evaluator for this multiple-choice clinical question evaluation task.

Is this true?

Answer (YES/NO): YES